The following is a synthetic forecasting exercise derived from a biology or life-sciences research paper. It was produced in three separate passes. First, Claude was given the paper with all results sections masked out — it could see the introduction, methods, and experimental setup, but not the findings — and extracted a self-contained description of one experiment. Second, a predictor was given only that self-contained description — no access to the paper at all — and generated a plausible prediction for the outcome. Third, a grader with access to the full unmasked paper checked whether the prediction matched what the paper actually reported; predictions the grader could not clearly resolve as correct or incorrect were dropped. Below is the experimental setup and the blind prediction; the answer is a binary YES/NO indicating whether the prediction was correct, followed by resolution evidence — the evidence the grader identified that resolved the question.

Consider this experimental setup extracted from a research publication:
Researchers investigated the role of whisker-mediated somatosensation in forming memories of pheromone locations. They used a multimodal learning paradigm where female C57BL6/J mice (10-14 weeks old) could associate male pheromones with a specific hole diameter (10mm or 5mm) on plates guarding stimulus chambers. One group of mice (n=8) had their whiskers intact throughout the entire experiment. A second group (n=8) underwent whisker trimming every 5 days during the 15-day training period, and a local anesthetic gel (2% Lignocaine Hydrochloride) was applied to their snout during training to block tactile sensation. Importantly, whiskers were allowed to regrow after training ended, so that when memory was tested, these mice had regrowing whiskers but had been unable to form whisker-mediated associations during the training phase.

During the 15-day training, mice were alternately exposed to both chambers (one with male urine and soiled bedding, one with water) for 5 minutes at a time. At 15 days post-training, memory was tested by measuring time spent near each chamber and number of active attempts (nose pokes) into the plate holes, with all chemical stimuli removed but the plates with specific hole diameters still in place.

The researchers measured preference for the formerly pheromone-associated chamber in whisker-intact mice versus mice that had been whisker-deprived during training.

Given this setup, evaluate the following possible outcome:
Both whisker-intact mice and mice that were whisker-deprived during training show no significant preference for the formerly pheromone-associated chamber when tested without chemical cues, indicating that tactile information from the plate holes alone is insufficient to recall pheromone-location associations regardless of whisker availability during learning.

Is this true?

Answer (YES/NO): NO